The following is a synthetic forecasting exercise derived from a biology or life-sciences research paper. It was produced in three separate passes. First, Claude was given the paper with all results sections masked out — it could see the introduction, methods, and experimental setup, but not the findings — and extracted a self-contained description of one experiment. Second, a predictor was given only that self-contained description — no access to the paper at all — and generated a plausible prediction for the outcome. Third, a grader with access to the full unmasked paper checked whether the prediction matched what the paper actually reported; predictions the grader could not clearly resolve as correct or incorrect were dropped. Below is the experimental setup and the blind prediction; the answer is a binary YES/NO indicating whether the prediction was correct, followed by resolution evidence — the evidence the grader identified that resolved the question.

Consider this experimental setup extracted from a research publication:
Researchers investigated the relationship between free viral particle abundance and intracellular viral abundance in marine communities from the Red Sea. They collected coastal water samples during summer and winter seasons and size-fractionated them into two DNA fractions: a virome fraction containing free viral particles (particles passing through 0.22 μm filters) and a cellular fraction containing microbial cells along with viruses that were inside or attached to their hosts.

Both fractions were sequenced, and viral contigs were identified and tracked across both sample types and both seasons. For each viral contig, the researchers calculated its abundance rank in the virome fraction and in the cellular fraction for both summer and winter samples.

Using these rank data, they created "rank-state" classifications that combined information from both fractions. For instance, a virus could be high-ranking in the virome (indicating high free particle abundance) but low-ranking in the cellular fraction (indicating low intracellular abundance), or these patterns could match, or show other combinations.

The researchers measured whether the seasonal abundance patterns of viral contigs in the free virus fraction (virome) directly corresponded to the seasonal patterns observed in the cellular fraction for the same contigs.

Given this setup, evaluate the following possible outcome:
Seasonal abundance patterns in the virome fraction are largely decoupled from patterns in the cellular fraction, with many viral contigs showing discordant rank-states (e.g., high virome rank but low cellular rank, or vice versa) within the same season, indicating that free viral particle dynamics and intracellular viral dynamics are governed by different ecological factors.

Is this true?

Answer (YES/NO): YES